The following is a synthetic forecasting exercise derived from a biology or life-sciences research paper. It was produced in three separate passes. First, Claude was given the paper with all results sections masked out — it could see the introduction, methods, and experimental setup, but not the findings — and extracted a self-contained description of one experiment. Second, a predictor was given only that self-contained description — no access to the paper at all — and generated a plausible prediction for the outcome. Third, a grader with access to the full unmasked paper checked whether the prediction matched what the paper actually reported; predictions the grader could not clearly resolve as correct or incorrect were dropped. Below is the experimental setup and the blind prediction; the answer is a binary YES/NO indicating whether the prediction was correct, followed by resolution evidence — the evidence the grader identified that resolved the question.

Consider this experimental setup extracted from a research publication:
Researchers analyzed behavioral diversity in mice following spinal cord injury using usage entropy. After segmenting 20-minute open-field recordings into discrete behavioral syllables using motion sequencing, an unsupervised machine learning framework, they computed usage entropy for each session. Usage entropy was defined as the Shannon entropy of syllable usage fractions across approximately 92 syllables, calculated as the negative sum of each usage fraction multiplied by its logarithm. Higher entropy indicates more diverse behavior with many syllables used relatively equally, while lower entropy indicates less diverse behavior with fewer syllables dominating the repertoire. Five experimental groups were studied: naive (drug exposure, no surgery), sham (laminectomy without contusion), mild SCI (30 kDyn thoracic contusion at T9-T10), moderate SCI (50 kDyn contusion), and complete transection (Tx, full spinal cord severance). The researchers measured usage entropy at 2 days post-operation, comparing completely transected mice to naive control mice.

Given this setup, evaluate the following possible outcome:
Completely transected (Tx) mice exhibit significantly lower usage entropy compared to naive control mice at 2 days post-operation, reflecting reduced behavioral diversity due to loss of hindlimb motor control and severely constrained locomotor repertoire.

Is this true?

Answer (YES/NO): YES